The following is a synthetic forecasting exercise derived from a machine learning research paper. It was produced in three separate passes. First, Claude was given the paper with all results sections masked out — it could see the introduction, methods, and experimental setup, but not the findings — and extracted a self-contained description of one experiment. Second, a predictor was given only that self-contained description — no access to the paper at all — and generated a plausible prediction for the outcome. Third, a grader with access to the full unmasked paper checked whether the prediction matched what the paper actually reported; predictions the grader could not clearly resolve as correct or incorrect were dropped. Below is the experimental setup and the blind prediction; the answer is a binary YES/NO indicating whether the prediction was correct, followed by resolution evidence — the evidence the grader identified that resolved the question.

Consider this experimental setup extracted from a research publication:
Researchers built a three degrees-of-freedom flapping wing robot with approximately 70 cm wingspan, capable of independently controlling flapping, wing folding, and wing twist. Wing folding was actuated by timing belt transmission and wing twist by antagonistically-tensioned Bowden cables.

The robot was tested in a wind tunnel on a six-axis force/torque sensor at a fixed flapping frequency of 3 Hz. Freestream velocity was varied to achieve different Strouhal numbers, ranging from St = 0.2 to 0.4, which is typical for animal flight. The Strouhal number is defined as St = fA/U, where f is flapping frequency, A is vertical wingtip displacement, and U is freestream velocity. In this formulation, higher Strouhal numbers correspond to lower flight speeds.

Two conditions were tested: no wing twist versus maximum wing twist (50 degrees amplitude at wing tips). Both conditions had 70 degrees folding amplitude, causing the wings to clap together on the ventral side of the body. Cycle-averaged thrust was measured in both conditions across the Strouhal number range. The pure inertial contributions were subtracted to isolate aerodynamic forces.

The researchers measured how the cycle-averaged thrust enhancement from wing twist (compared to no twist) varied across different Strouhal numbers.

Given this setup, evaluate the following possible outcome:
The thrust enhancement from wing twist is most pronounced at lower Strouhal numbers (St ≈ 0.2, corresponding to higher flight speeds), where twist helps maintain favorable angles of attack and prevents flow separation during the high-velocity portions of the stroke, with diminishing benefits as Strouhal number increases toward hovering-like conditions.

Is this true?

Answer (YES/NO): NO